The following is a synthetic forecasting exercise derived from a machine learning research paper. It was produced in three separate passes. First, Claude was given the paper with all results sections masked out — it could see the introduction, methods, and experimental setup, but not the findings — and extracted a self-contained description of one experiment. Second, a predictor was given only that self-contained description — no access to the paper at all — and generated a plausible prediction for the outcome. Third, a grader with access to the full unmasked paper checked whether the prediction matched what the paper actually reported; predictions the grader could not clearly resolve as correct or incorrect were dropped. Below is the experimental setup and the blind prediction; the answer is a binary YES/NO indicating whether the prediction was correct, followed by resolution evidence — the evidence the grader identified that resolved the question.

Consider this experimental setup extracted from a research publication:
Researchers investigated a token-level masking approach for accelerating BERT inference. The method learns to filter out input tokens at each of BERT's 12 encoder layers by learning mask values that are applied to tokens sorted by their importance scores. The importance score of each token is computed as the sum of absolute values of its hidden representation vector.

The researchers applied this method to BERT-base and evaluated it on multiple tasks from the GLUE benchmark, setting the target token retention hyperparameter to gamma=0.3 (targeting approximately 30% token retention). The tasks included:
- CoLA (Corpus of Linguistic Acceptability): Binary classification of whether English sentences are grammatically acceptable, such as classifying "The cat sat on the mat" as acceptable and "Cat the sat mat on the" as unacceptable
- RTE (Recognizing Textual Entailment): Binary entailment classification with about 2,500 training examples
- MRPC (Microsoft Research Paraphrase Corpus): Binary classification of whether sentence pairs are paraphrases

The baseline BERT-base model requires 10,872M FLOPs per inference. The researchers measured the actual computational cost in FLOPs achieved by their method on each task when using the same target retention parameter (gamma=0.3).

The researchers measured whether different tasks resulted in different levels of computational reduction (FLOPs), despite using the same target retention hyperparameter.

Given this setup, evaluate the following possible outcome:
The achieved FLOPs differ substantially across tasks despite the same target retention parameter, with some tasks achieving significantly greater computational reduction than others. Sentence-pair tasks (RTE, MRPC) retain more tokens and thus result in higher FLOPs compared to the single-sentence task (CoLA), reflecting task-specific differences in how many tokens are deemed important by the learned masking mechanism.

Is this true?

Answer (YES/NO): YES